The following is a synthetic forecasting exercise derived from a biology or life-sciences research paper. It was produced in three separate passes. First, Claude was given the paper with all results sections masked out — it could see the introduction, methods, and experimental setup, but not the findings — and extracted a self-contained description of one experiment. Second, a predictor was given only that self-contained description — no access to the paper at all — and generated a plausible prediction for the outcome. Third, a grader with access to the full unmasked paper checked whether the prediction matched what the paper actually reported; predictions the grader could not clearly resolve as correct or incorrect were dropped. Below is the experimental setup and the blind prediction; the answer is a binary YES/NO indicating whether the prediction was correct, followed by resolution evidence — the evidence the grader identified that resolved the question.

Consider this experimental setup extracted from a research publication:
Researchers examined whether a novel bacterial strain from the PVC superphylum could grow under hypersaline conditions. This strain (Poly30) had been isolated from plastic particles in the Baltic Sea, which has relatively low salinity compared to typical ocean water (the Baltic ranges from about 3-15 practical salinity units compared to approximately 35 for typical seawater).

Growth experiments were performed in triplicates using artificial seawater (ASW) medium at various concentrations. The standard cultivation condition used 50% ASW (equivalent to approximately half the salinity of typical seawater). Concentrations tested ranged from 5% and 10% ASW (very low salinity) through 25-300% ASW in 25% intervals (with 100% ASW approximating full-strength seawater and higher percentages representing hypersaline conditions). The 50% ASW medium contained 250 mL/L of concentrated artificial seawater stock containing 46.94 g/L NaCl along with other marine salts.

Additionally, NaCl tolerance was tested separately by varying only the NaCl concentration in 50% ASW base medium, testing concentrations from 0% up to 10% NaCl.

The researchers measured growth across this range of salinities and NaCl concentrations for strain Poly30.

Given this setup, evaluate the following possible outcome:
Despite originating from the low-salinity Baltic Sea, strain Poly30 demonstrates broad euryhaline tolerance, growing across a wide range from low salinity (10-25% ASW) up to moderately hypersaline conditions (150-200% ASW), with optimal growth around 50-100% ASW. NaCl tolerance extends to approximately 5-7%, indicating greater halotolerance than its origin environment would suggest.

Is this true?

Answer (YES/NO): NO